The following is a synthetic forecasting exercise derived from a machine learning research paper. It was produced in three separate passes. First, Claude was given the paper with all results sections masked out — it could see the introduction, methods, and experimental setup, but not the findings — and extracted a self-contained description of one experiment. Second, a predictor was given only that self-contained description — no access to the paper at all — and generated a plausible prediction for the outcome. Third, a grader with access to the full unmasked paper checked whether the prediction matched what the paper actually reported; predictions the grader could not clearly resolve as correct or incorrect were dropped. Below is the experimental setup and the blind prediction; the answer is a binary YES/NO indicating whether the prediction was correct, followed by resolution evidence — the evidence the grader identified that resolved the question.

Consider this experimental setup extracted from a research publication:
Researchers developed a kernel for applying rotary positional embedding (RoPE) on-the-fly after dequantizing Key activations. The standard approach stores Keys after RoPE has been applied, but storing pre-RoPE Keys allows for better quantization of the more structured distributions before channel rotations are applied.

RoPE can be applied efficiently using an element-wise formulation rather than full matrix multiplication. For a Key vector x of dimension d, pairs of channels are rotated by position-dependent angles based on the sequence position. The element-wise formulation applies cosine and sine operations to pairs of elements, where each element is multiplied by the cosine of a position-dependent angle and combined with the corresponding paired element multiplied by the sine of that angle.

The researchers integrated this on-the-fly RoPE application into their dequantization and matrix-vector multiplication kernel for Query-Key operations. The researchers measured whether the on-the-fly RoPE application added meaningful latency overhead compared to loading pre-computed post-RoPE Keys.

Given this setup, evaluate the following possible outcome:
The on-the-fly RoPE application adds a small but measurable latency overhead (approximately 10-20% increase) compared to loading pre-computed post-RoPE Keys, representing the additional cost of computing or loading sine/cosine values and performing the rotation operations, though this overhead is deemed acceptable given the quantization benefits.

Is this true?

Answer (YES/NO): NO